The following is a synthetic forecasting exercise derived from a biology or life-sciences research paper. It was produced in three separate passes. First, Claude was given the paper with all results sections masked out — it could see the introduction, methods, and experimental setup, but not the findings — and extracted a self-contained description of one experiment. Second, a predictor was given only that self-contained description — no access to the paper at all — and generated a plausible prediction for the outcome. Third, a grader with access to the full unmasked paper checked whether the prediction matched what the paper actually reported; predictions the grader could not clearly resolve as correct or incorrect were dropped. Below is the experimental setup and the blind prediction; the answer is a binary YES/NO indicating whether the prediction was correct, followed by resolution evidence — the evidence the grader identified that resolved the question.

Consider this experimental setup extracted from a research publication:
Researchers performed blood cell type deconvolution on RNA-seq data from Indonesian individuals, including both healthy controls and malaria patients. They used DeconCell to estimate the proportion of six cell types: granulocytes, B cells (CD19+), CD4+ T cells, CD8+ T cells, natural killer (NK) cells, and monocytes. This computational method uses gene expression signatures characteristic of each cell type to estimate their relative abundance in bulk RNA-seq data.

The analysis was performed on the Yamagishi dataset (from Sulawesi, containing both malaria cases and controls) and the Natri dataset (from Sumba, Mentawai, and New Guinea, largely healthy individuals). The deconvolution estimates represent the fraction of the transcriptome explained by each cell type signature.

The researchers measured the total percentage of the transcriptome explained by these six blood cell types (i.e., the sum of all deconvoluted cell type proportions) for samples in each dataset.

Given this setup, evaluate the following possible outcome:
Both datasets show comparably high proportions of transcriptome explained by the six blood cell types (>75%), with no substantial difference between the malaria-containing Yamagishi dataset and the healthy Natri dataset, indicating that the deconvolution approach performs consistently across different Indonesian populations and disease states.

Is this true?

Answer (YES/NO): NO